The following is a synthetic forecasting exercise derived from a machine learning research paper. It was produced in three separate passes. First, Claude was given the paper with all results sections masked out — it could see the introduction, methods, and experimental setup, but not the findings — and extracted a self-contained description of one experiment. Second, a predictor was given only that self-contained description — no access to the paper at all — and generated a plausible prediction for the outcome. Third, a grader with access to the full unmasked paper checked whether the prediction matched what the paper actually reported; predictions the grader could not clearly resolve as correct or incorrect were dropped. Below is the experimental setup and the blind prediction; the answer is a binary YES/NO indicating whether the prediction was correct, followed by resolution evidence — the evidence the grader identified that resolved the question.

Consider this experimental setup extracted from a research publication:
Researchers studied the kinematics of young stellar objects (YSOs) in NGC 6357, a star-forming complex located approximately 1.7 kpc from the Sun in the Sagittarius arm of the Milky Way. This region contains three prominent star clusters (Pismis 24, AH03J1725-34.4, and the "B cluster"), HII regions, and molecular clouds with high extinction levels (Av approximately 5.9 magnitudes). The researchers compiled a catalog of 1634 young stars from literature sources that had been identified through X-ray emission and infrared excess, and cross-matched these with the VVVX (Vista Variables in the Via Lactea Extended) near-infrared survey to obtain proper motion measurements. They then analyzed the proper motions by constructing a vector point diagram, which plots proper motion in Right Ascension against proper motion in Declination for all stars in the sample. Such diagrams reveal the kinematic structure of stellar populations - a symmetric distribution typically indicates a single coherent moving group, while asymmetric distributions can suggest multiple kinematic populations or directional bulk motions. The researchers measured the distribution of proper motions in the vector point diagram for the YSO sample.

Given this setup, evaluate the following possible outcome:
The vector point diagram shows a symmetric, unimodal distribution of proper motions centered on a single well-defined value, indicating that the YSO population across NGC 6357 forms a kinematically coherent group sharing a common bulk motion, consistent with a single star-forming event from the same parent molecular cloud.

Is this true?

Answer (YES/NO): NO